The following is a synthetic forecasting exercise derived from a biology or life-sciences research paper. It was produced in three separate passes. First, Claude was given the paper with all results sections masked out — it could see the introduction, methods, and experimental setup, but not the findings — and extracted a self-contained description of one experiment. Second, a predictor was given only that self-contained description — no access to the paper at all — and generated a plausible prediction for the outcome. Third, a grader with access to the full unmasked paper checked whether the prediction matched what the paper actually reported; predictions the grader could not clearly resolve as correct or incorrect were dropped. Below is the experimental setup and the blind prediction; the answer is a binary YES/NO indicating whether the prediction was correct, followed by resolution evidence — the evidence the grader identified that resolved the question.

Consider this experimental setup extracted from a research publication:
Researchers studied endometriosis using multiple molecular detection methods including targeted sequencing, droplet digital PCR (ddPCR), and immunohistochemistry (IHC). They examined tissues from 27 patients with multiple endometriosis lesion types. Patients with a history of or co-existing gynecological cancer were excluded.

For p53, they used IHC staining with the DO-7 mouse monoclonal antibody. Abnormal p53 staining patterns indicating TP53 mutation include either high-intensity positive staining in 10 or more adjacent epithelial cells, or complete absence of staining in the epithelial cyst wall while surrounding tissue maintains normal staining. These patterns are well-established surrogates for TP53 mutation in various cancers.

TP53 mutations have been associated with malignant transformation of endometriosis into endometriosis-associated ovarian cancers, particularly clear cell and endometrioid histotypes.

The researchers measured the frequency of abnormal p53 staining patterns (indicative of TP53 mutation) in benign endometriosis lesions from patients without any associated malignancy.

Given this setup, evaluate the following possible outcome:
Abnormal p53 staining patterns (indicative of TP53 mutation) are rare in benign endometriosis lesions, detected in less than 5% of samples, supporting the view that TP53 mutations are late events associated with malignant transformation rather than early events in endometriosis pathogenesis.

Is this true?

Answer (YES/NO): YES